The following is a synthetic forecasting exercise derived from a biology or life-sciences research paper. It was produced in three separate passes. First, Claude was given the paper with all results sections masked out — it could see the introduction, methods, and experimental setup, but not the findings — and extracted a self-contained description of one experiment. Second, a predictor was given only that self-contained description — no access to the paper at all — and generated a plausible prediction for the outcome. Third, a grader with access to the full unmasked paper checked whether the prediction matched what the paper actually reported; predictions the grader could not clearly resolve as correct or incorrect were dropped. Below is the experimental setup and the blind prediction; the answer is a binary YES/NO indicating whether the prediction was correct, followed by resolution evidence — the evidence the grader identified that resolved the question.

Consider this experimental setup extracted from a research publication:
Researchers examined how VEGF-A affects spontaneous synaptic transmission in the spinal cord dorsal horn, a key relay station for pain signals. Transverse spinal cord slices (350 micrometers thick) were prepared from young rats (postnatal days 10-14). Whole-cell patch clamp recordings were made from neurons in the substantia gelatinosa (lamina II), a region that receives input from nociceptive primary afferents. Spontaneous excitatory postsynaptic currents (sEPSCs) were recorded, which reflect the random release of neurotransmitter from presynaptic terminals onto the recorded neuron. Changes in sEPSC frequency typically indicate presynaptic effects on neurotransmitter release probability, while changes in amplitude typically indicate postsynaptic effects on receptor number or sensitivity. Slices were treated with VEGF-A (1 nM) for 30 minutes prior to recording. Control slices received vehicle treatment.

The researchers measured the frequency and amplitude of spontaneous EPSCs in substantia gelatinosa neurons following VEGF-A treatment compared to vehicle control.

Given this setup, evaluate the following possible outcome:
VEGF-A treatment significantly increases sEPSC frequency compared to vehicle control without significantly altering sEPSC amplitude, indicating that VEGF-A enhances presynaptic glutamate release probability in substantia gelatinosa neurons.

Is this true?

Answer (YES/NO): YES